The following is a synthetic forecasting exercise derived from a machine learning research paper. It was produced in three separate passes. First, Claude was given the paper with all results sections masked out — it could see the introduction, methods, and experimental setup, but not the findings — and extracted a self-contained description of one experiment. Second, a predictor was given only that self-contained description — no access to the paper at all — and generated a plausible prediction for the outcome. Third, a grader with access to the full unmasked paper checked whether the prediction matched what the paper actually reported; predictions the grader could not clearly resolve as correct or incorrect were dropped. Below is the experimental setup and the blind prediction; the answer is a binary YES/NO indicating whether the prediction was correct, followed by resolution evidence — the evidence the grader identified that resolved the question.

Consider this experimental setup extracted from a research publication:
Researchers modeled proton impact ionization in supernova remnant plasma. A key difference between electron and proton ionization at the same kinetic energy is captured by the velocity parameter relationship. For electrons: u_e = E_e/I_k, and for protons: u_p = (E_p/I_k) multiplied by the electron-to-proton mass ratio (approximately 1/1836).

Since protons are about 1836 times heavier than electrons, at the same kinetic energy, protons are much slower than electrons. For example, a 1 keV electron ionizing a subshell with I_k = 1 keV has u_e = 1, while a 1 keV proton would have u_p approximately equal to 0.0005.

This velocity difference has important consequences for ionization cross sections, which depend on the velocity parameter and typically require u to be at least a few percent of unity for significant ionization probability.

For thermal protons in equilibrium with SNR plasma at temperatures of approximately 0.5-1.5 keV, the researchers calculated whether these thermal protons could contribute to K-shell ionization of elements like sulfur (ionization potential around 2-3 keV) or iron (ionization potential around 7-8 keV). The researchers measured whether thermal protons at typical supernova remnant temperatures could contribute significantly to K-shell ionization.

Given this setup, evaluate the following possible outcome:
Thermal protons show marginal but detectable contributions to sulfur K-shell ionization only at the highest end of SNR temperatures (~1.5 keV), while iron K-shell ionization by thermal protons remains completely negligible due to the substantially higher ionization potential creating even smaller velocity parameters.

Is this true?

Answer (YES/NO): NO